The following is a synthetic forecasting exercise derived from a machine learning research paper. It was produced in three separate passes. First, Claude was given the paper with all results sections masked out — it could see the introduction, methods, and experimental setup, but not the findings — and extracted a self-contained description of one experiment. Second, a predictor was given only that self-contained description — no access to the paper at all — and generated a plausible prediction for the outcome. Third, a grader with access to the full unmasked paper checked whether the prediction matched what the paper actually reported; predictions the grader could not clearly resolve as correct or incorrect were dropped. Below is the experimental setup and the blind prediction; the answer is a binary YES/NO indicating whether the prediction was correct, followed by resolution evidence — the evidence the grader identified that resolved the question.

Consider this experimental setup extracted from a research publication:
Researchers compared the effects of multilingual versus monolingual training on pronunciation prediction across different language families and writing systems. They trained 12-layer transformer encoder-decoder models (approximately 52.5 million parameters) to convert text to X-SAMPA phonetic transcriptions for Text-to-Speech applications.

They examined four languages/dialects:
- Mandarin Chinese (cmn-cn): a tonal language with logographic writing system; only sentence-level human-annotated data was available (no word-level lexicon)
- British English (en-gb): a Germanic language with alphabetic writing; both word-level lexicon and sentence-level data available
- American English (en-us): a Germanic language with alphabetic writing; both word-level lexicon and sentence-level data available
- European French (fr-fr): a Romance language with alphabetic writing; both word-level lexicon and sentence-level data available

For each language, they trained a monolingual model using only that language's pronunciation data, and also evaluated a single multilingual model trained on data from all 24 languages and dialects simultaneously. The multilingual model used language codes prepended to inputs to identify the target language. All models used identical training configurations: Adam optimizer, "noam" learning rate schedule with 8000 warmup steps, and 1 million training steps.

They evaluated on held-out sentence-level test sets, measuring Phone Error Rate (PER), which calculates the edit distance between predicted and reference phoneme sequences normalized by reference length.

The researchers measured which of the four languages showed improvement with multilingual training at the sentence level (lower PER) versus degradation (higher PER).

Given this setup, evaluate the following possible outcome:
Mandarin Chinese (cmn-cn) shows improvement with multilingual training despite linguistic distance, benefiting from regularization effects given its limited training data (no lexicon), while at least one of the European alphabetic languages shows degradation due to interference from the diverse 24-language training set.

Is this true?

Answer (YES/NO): NO